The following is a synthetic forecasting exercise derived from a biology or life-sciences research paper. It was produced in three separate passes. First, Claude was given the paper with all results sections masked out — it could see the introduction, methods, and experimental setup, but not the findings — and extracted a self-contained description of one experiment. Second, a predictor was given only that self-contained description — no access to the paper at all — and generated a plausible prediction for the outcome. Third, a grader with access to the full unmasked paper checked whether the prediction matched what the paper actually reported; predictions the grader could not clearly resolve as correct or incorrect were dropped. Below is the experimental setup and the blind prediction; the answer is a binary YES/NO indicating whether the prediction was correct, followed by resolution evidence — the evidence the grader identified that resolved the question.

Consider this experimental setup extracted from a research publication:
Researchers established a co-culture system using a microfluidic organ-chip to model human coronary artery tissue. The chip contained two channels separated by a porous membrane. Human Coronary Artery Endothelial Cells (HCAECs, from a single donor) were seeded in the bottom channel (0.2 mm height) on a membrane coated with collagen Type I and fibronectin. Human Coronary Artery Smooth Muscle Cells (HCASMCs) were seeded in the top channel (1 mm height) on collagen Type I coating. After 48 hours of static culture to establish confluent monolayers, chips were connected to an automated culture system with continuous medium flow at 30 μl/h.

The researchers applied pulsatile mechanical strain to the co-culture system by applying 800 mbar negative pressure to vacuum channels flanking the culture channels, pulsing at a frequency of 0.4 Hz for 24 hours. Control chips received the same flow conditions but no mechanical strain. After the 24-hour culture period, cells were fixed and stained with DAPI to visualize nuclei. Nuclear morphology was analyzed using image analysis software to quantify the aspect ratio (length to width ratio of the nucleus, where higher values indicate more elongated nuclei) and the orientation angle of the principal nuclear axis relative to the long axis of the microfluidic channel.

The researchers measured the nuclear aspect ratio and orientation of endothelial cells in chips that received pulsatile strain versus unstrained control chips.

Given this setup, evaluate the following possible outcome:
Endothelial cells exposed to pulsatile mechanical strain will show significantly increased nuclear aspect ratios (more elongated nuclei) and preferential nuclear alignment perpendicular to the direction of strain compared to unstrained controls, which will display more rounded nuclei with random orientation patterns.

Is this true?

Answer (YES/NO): NO